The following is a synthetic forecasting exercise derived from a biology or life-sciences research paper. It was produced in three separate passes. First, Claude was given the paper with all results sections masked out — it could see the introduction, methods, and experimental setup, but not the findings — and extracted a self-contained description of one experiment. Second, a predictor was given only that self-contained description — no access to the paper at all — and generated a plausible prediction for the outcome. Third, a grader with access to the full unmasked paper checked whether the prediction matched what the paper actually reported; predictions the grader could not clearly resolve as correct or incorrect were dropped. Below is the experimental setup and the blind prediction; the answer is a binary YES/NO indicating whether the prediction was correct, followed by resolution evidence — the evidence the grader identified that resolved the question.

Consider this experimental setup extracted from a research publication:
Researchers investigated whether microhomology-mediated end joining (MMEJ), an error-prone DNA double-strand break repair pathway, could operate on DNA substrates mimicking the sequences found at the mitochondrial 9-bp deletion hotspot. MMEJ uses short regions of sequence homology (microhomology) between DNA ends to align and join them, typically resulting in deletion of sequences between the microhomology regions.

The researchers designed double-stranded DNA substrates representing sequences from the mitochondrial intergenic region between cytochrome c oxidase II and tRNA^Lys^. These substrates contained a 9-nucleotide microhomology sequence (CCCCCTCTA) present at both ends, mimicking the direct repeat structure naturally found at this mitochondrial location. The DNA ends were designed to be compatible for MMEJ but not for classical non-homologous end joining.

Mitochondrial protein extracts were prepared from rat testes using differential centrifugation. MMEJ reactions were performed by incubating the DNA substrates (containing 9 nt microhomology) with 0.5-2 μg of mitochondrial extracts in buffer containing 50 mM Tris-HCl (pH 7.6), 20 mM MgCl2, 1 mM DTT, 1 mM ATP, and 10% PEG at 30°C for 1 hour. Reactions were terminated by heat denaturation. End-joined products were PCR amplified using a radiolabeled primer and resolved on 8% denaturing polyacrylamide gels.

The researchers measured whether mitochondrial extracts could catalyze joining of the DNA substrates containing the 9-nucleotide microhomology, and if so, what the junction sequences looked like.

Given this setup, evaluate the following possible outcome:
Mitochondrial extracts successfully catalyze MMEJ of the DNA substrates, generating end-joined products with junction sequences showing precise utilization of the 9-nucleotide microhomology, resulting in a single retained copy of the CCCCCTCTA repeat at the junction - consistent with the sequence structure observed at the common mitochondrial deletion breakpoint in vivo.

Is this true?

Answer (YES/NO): NO